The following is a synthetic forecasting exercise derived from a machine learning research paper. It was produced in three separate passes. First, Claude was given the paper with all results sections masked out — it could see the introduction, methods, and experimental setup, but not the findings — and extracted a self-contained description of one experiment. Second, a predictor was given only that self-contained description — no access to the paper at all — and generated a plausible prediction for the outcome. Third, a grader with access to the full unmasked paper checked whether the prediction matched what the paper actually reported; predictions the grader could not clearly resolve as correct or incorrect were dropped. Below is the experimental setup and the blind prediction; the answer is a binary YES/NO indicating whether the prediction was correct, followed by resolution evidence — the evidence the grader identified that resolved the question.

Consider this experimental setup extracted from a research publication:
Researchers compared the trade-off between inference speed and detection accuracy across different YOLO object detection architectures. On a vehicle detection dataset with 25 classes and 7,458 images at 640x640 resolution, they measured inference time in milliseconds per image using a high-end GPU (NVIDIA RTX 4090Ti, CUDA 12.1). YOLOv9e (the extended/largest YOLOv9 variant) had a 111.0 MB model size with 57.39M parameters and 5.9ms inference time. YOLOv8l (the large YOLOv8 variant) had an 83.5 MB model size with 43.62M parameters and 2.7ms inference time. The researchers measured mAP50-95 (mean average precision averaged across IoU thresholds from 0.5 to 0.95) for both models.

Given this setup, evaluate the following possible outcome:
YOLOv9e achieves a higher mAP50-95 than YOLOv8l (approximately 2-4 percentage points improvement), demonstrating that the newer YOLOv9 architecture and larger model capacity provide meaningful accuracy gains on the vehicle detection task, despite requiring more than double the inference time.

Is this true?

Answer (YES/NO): NO